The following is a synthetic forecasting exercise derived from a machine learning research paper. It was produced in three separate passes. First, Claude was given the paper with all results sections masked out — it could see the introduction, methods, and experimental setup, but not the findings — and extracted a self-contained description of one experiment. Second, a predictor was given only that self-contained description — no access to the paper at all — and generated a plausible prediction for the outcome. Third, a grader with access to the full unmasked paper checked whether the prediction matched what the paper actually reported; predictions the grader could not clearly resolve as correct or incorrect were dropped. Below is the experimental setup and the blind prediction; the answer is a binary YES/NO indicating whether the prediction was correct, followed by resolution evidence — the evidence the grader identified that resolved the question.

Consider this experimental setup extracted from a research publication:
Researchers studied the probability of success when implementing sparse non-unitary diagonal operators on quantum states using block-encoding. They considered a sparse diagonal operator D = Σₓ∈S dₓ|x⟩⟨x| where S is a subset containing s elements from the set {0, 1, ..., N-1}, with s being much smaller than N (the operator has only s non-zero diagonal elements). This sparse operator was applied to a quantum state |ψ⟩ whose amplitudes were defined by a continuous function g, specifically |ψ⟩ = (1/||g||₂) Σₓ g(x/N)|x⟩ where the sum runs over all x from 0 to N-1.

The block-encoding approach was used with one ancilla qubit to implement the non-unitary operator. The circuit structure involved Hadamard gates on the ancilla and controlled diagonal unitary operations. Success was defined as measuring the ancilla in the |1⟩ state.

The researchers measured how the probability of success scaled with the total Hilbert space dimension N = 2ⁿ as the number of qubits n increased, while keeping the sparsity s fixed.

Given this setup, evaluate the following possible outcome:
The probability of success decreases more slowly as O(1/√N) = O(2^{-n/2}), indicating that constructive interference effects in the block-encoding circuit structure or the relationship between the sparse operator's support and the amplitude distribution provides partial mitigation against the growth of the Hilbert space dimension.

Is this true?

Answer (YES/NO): NO